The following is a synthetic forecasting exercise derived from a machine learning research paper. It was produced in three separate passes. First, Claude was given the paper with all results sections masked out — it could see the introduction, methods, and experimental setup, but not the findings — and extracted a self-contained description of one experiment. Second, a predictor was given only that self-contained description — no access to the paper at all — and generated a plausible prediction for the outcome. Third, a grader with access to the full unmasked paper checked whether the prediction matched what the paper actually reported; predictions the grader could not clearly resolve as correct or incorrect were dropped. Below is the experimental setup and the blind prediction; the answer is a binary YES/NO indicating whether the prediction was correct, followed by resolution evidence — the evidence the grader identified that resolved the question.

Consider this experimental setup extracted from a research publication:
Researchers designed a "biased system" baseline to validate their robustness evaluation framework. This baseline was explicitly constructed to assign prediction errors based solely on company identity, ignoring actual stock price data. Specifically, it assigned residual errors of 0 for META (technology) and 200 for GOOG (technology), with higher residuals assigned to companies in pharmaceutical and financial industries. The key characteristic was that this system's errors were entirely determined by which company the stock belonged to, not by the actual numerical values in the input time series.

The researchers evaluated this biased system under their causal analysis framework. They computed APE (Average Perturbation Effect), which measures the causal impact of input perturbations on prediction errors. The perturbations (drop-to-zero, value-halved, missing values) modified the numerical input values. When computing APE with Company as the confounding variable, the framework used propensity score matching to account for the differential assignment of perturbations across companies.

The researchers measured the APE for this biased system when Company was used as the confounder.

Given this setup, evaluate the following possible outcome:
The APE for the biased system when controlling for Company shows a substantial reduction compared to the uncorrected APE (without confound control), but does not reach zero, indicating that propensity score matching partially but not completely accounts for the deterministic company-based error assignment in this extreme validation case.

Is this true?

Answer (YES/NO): NO